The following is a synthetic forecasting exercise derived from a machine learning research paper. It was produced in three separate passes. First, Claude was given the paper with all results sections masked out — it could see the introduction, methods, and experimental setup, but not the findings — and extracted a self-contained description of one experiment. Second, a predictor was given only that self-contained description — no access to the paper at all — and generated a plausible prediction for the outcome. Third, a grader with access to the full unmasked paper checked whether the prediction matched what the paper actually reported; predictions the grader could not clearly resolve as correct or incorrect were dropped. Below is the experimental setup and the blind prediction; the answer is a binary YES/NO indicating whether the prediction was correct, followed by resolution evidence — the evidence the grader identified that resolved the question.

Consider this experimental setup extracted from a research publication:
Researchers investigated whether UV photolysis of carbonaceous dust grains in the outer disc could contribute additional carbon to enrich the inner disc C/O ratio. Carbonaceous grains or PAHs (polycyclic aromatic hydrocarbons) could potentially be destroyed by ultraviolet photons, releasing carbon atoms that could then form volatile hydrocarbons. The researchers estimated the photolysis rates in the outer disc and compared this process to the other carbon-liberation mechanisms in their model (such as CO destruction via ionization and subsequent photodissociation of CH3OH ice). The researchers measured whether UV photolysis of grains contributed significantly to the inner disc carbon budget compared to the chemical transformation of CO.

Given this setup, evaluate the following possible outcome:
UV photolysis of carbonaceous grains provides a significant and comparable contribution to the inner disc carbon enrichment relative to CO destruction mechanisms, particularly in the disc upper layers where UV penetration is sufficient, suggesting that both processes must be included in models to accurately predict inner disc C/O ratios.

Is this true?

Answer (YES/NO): NO